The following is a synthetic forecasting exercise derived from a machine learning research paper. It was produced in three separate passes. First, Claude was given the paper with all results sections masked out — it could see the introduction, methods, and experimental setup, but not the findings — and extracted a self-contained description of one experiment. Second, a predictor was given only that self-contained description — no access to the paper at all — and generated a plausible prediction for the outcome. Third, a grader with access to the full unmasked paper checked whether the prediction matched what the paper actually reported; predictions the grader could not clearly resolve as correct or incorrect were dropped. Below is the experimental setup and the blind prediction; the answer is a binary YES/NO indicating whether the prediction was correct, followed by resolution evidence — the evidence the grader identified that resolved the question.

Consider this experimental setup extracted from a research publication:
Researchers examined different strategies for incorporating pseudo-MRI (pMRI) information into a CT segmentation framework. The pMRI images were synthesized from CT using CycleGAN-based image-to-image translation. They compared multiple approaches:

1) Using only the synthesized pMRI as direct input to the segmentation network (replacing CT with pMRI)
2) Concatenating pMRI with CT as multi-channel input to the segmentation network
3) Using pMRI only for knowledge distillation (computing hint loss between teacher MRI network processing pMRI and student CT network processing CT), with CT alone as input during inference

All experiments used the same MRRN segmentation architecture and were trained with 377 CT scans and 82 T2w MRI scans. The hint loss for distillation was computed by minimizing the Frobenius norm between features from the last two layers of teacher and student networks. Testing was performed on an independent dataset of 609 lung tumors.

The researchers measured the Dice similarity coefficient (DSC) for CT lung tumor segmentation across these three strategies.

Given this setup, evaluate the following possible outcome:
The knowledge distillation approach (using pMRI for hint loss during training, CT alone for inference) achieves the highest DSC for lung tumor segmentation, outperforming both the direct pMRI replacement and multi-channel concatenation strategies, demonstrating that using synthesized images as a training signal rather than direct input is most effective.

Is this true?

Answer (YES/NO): YES